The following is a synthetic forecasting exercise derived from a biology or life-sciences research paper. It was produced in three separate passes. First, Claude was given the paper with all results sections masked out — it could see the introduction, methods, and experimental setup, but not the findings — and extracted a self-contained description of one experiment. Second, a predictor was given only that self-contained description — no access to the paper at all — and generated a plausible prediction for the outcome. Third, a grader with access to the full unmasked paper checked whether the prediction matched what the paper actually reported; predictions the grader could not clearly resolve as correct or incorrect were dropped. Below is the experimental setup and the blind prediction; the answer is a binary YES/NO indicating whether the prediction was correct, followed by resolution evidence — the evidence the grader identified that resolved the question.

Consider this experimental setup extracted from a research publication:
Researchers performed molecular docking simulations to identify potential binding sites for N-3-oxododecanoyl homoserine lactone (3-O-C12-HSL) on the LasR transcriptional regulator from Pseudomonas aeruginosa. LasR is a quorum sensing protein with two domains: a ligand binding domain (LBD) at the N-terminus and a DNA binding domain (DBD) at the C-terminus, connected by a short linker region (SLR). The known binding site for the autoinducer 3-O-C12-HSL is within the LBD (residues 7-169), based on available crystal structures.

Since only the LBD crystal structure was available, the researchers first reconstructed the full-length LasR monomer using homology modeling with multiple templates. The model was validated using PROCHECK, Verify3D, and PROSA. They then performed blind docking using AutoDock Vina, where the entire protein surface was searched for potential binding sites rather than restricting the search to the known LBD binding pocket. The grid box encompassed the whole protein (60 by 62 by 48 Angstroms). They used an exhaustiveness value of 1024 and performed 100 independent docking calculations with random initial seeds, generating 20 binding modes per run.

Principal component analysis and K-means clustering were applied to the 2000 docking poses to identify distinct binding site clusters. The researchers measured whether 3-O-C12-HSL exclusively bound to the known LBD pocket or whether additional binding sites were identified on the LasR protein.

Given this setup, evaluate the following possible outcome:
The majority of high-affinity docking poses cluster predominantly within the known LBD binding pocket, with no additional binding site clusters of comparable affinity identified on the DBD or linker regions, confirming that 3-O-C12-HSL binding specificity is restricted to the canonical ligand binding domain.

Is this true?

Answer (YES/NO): NO